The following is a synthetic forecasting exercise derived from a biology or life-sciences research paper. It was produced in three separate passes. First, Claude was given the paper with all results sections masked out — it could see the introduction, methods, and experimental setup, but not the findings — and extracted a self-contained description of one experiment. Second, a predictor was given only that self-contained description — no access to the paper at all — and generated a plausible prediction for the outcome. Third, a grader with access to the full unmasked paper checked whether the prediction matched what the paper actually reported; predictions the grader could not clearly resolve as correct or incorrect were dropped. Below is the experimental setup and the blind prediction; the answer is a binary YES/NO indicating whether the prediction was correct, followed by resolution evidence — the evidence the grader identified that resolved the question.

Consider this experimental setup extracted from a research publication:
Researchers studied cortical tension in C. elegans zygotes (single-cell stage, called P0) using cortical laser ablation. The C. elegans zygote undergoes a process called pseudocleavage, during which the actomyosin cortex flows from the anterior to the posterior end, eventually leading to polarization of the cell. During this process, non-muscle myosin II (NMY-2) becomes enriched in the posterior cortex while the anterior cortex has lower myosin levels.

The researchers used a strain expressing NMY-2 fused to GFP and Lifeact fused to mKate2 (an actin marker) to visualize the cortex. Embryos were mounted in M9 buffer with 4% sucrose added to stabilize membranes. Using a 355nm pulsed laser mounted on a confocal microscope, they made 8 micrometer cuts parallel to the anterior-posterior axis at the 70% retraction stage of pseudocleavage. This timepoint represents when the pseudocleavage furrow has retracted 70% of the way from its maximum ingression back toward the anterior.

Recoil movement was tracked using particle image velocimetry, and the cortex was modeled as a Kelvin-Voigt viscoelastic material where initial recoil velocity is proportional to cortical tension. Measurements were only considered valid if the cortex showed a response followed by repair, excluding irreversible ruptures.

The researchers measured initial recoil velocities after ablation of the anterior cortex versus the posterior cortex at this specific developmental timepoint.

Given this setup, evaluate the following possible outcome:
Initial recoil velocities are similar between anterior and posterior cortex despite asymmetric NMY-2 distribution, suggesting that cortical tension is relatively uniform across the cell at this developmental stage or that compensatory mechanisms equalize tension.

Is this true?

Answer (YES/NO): NO